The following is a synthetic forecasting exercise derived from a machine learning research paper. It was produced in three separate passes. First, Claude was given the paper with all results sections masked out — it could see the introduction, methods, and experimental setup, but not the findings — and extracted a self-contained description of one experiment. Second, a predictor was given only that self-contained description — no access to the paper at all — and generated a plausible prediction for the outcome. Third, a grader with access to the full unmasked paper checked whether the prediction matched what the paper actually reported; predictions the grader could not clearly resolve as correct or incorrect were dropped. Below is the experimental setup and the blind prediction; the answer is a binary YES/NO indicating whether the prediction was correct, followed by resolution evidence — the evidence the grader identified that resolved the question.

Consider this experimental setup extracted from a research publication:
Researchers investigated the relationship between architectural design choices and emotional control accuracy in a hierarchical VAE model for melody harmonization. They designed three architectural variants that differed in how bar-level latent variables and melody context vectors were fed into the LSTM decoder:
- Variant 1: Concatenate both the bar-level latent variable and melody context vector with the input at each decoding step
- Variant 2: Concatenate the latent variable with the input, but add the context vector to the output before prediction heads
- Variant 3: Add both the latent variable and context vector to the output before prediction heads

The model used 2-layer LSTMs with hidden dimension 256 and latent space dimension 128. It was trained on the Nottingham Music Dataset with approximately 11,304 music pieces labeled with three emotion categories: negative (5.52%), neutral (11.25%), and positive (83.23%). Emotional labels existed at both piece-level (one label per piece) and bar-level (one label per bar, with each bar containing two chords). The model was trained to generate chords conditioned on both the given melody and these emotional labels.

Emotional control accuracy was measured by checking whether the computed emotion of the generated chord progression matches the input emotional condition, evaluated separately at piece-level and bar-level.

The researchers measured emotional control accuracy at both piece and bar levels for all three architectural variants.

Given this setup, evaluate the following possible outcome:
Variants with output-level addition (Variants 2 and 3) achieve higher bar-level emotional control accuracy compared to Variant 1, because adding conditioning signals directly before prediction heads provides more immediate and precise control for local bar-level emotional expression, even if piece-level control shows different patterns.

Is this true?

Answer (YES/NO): NO